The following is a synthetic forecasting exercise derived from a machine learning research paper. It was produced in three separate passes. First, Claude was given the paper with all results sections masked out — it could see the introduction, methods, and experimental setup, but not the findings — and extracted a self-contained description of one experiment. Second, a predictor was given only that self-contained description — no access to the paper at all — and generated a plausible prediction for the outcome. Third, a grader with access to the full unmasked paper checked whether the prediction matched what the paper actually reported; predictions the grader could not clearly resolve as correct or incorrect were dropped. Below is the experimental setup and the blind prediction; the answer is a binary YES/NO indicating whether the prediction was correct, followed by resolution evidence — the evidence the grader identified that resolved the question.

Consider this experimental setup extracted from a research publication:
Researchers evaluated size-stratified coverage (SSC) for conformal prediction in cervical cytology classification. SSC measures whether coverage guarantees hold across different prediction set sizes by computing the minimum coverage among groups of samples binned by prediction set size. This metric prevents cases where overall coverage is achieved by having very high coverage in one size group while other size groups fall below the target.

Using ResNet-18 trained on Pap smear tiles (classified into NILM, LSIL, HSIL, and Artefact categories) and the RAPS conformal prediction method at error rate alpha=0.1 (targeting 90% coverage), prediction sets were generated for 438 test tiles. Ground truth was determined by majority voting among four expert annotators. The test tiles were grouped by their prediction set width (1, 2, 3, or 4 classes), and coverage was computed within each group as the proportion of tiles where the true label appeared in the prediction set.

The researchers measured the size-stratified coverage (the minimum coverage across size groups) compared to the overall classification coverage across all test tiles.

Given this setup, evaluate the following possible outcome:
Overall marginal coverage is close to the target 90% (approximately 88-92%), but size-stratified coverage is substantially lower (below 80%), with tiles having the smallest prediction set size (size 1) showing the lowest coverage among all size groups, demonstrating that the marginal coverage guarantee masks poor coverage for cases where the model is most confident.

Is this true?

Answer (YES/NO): NO